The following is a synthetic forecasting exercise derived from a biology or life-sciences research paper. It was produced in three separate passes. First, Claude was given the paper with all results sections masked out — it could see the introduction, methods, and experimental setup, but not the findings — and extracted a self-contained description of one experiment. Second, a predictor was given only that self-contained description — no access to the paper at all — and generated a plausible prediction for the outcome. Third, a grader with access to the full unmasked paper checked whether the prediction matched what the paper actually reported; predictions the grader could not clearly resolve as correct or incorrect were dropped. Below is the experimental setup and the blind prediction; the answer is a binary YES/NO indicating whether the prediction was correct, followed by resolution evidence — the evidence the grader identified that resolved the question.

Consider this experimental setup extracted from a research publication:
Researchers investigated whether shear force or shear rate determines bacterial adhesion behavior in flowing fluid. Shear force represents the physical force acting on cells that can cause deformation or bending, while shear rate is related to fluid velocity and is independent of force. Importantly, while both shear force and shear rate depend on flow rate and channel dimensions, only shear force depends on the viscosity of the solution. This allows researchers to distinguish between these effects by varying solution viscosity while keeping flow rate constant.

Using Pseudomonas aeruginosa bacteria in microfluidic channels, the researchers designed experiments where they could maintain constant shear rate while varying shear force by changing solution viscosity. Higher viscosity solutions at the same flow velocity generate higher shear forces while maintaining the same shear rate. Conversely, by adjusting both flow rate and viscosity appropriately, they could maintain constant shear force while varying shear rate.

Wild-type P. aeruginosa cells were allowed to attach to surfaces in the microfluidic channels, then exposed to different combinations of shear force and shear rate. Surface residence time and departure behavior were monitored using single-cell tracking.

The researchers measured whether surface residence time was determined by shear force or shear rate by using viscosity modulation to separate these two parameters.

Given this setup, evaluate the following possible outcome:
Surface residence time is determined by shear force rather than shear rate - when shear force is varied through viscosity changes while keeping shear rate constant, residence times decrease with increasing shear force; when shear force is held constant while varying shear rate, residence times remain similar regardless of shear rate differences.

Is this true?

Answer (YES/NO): NO